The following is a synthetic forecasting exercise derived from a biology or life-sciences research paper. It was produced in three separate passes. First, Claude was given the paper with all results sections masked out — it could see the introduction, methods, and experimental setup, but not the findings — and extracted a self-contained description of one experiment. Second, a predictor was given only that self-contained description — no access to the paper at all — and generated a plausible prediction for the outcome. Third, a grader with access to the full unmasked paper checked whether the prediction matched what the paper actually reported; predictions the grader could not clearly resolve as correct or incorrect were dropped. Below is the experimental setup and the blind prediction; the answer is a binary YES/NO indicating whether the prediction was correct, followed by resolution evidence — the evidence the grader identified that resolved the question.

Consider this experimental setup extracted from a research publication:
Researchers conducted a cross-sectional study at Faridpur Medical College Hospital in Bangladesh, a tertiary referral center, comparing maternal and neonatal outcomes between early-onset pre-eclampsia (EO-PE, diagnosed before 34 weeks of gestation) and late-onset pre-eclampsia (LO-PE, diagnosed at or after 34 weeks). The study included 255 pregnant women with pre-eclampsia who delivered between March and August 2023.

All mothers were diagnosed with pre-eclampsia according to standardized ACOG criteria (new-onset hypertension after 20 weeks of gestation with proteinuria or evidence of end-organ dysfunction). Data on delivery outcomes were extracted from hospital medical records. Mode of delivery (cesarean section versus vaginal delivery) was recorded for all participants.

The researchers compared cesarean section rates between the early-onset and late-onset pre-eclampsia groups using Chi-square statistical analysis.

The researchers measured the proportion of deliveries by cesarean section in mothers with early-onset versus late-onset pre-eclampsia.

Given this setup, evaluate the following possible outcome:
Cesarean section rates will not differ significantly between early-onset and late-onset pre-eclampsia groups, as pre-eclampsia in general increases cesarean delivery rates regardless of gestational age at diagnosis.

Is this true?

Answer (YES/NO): NO